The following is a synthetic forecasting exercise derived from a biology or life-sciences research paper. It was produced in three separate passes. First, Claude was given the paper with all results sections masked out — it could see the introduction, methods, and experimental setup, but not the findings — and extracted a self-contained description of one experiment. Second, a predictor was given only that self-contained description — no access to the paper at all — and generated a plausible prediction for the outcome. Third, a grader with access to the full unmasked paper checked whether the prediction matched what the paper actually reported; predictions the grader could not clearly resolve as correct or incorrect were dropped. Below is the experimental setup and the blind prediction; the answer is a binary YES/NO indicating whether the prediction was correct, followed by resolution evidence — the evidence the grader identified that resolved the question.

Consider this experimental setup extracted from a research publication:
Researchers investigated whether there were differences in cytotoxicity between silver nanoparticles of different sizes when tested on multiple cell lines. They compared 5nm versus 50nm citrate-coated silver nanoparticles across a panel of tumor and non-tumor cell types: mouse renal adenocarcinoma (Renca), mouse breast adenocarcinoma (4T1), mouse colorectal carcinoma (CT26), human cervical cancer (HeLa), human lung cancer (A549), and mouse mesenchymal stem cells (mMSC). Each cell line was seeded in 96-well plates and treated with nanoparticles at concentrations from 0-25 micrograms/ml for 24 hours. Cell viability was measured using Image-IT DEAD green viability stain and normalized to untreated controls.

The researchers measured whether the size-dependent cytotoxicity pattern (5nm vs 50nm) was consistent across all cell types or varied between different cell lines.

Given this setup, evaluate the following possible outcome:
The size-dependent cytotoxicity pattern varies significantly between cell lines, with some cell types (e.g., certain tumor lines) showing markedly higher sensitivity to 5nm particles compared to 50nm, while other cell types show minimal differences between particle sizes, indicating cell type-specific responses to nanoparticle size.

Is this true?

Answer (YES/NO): NO